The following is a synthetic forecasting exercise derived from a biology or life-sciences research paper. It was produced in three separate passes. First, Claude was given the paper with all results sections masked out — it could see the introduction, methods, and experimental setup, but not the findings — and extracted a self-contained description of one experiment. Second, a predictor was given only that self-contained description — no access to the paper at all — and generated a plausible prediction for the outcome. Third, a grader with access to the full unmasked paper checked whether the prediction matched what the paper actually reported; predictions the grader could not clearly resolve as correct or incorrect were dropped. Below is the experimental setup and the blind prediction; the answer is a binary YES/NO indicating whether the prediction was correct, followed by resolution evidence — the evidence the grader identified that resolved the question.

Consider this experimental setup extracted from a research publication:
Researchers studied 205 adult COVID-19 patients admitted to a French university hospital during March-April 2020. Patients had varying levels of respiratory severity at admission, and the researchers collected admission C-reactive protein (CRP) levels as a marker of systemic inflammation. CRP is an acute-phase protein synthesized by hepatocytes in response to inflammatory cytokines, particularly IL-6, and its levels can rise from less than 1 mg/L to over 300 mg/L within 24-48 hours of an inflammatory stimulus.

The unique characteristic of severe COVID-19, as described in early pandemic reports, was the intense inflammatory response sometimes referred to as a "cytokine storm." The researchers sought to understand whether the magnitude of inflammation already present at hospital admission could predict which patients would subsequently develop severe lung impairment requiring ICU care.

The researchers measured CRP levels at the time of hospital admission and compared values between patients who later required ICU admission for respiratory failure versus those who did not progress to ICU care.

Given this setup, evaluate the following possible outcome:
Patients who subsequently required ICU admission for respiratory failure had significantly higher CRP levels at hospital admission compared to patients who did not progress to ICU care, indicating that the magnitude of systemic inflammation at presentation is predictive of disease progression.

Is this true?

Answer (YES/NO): YES